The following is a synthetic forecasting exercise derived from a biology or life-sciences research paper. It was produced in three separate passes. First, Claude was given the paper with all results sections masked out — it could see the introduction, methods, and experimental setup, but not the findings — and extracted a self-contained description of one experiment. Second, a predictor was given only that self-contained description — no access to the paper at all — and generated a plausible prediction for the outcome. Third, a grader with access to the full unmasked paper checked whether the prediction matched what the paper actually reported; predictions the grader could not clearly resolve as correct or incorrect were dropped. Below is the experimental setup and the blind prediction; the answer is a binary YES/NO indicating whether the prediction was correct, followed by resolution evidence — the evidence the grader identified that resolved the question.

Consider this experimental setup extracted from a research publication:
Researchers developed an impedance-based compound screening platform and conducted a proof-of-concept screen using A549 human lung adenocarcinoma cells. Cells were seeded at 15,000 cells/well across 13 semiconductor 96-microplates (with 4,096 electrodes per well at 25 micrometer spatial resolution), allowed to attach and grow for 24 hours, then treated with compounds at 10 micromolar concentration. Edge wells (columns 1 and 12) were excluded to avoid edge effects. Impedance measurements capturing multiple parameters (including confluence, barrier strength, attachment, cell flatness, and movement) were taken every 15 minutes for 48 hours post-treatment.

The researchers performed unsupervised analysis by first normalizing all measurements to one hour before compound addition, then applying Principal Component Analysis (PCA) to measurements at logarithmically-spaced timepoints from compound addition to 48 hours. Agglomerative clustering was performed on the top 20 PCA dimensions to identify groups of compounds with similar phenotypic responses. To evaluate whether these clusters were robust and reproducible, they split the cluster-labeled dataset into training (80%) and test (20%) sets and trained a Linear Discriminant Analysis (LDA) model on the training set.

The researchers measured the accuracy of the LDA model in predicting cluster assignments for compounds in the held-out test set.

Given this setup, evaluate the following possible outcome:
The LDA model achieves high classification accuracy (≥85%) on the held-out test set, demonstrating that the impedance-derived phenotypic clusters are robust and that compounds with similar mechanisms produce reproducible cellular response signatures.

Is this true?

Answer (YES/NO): NO